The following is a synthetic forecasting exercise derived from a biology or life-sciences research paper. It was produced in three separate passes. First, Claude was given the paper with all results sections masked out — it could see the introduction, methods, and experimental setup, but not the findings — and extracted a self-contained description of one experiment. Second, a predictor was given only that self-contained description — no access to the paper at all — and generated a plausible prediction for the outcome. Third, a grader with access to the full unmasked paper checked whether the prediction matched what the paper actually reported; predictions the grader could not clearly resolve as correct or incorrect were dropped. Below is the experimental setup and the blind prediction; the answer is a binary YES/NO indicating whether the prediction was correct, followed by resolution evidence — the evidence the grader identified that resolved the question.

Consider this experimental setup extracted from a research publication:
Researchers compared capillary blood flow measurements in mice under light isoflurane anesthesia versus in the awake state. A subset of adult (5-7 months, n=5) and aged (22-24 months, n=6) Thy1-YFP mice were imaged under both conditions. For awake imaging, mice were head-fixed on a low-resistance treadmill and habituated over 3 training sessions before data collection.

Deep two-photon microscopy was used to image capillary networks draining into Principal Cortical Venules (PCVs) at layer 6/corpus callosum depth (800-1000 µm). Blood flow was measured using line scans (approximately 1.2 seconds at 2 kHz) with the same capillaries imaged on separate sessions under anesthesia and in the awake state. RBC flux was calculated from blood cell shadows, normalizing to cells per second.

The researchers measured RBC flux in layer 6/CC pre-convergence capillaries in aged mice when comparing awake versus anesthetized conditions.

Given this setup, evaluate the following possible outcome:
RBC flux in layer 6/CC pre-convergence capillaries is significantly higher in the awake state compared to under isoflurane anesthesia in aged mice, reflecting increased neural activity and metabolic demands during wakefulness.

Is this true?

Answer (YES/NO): NO